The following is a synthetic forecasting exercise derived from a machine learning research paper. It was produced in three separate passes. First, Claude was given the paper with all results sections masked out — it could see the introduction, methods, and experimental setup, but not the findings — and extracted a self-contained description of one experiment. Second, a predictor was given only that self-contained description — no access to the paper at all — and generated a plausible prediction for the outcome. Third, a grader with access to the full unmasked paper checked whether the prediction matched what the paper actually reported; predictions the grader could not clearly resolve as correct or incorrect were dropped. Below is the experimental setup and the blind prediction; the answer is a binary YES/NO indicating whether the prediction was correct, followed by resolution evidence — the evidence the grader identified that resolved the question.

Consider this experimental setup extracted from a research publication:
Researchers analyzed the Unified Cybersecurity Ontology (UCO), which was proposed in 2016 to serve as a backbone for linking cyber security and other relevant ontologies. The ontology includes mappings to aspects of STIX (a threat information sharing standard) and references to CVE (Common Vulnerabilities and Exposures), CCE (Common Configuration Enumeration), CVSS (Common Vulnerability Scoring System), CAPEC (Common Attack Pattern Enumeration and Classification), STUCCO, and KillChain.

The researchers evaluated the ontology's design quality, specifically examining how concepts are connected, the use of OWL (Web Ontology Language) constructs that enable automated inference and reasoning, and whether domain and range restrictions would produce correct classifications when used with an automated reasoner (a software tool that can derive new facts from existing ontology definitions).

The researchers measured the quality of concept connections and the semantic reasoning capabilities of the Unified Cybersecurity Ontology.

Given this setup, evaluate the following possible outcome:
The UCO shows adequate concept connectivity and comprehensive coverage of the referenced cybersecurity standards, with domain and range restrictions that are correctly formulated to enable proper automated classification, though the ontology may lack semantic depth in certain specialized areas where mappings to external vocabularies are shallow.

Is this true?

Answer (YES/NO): NO